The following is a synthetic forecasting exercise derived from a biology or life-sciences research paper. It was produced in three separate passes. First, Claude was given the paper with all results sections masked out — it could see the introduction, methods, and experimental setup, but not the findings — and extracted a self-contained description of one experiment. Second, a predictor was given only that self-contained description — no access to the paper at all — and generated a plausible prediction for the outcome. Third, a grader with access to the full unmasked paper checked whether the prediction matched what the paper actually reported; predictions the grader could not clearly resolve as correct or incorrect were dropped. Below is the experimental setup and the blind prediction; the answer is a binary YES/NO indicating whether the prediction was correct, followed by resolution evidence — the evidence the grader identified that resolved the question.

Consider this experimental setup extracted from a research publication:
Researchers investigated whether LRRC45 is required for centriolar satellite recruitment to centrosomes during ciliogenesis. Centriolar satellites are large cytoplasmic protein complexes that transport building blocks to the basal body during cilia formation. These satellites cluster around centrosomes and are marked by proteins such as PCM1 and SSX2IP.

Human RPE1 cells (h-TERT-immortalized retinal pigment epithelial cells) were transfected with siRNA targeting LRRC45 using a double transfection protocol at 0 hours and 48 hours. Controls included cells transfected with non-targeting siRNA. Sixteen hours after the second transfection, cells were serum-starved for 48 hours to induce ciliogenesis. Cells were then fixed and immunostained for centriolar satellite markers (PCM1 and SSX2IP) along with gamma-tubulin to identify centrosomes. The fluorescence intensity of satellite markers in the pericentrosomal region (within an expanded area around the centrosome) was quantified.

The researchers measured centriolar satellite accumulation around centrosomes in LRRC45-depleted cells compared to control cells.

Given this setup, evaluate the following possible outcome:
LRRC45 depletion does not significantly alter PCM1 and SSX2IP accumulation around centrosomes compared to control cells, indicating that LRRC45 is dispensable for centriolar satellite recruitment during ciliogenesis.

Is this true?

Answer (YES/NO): NO